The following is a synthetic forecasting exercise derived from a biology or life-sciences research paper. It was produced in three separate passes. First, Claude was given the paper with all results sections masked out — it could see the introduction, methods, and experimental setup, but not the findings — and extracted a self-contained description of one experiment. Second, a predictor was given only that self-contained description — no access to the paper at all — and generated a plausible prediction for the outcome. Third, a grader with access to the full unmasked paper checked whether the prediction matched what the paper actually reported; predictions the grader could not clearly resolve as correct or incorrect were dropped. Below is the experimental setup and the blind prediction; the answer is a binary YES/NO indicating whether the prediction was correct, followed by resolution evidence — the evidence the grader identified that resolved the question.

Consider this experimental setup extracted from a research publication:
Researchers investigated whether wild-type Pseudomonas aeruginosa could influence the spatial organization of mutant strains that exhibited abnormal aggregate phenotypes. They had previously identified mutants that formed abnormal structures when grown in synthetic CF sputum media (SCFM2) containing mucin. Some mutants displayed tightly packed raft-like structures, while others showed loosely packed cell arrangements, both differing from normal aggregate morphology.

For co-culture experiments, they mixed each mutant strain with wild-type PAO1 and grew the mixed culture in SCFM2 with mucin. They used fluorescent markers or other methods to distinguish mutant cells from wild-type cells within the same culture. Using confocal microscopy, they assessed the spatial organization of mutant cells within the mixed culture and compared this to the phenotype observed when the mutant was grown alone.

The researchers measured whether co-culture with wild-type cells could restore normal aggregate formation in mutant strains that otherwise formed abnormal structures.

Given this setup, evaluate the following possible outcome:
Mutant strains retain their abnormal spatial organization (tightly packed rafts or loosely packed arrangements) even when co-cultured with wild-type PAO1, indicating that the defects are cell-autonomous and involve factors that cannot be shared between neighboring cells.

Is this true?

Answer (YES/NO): NO